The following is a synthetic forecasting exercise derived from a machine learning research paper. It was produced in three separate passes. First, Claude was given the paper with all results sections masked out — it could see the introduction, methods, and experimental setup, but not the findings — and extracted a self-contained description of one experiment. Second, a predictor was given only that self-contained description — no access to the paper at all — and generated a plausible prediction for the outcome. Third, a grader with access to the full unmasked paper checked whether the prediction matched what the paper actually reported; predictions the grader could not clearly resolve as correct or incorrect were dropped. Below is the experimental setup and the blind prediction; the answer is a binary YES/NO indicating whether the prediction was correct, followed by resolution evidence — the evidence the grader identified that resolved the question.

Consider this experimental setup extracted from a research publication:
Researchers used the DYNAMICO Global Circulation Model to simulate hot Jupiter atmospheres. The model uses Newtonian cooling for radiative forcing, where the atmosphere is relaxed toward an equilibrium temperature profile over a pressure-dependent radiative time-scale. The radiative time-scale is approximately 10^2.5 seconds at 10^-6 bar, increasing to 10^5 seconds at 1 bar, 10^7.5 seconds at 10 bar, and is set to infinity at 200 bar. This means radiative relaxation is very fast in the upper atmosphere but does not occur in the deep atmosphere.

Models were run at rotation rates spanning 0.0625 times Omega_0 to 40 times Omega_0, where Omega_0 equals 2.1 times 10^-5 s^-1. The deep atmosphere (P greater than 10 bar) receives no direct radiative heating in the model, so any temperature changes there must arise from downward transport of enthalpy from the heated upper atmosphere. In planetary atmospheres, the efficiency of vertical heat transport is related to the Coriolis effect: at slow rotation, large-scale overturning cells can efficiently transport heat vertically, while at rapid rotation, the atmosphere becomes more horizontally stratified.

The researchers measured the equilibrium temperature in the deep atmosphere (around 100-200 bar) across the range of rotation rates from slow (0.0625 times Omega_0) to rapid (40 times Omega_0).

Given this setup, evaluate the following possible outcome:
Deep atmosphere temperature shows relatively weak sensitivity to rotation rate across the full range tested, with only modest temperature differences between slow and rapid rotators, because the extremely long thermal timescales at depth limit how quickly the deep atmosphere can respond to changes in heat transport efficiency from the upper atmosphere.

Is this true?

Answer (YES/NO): NO